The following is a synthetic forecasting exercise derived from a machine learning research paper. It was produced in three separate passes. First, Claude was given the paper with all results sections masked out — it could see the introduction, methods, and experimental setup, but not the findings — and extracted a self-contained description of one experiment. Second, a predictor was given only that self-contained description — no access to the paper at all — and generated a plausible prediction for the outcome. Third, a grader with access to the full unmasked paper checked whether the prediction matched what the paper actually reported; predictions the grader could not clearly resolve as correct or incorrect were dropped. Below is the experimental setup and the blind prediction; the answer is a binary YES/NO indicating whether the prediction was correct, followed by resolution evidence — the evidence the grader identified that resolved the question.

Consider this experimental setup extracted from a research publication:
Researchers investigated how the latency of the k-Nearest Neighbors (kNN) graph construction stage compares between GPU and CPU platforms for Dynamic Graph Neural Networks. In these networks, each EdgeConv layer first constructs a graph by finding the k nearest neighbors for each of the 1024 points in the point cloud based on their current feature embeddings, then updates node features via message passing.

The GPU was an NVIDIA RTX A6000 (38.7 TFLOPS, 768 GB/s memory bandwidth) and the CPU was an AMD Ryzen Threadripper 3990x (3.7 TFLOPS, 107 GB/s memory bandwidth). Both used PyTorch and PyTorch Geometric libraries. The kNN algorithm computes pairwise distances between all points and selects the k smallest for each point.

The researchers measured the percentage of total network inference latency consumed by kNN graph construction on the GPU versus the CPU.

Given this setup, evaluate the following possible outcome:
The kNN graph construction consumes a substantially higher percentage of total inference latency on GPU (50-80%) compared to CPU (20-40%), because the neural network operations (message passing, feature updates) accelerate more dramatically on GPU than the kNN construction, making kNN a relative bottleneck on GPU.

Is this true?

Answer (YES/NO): NO